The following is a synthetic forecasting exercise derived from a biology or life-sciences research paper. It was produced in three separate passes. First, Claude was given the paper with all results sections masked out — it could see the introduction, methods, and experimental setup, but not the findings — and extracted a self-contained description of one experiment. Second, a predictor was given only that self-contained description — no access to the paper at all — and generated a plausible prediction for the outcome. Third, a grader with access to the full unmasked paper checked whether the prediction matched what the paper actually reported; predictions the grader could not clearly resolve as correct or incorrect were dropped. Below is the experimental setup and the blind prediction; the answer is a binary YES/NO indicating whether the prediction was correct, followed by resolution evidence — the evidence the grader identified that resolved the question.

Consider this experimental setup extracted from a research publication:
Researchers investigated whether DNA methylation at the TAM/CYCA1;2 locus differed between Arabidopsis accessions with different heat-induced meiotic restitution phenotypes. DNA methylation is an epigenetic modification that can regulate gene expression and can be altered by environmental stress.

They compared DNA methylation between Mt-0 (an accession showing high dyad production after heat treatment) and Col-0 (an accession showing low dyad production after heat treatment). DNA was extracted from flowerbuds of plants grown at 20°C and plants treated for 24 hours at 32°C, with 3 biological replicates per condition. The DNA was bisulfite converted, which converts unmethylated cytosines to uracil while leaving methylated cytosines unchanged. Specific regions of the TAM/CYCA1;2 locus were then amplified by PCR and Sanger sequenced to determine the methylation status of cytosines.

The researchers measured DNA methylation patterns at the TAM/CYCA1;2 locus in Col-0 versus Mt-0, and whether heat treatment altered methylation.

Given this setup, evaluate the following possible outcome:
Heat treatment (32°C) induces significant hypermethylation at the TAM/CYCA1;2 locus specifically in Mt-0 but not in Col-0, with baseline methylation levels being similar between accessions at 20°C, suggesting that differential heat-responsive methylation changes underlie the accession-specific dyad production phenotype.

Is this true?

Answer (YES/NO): NO